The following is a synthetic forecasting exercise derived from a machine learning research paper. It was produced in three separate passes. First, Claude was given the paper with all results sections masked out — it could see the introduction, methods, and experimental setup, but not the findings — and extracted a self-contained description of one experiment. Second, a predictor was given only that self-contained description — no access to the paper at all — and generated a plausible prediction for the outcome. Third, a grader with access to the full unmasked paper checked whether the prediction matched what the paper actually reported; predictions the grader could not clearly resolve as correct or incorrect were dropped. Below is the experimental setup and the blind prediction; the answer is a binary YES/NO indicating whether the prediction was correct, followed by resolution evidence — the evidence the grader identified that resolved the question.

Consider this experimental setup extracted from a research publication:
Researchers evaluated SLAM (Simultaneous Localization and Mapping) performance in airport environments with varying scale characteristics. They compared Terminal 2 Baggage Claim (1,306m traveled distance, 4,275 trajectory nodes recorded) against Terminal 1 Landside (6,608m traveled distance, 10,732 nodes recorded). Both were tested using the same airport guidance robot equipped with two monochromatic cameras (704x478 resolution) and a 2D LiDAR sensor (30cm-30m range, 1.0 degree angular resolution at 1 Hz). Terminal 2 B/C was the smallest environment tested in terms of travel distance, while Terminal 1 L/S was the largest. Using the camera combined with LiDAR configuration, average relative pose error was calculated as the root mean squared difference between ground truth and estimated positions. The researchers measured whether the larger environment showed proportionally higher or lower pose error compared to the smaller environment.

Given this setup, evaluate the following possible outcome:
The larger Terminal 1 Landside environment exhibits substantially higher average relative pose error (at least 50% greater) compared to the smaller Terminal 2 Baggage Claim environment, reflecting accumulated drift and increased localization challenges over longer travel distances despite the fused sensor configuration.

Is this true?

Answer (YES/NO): NO